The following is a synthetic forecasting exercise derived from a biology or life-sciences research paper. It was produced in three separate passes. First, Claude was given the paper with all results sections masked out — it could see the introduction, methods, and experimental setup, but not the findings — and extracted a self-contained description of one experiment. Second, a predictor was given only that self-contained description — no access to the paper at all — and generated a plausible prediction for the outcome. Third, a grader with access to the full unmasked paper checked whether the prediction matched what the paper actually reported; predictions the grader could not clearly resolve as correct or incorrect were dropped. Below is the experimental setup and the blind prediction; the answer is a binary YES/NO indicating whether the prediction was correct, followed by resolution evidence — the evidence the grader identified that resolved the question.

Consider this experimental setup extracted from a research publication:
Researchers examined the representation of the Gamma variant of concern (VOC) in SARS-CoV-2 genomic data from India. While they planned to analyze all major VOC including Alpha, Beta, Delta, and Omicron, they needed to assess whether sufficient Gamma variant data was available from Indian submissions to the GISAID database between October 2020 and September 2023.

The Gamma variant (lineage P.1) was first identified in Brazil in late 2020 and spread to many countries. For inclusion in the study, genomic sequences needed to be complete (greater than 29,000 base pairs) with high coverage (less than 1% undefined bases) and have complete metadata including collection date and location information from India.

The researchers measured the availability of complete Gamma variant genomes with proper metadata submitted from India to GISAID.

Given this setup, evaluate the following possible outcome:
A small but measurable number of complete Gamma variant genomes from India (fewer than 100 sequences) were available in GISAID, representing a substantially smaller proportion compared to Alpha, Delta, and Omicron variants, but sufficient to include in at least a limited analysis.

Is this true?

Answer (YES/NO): NO